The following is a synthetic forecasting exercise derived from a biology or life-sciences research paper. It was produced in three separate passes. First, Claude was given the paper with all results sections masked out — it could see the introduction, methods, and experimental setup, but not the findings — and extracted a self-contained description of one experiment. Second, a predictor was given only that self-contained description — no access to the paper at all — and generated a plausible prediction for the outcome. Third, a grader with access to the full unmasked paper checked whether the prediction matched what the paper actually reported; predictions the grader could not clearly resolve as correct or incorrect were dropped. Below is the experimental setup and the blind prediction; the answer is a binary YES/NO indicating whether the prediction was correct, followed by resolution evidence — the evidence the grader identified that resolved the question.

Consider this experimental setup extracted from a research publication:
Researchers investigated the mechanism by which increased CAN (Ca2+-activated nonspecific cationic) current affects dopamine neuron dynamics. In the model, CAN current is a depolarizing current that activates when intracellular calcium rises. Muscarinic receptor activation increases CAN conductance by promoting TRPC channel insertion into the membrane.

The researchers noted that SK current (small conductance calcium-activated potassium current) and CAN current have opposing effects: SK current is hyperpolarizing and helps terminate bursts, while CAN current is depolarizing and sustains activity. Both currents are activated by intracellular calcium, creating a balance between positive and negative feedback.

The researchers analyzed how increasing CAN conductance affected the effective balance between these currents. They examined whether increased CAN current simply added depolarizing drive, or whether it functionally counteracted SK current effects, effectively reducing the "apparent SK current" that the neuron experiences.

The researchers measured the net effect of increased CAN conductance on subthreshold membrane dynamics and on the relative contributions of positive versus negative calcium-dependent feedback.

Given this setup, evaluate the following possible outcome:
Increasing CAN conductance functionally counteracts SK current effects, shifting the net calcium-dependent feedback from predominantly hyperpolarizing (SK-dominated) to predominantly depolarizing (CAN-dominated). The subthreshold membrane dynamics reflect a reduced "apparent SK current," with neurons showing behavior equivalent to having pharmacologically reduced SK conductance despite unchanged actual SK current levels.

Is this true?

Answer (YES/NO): YES